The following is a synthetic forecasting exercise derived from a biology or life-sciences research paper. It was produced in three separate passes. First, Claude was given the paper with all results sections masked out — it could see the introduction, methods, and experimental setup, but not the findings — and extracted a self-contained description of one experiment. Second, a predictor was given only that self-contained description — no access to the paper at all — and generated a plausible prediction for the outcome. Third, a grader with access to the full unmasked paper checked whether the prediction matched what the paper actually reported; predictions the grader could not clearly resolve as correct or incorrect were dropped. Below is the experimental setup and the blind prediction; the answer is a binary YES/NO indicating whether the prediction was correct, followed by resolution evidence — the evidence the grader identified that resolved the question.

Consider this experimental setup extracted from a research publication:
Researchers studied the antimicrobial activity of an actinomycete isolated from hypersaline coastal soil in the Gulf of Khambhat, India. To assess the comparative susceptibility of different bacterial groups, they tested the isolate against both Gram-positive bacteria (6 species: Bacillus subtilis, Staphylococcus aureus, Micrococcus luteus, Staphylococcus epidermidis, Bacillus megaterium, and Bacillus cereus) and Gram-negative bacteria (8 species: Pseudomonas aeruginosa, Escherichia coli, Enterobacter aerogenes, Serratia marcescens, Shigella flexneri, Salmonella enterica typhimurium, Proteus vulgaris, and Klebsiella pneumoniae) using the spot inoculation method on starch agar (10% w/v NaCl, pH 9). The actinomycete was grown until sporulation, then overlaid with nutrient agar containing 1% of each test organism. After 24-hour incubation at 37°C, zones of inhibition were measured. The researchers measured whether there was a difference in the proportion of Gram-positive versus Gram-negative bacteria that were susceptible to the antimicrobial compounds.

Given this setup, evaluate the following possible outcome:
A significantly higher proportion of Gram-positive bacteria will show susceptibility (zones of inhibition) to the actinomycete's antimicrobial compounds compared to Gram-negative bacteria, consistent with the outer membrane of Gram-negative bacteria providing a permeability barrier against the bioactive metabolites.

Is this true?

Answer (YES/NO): YES